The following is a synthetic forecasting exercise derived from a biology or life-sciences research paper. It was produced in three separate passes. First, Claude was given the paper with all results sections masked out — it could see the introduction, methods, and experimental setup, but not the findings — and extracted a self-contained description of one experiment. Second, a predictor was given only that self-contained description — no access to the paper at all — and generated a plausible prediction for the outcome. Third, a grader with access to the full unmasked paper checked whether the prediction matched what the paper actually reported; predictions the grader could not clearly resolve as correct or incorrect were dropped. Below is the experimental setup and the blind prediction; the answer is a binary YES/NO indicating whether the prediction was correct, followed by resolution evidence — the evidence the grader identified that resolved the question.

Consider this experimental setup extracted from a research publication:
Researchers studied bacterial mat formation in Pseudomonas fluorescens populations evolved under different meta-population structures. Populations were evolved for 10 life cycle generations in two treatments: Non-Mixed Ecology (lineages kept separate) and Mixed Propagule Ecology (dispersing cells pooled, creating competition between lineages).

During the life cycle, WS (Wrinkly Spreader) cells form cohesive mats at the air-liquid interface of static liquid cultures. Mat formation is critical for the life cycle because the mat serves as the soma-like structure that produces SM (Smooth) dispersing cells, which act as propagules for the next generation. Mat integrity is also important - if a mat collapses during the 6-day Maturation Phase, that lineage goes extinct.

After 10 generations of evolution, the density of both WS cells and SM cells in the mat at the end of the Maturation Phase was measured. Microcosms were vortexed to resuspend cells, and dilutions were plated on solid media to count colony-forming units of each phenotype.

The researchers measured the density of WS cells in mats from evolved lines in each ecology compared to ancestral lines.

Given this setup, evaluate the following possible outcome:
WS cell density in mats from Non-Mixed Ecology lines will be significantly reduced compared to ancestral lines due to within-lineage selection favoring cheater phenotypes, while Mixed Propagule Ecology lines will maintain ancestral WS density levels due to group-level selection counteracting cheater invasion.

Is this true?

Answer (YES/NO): NO